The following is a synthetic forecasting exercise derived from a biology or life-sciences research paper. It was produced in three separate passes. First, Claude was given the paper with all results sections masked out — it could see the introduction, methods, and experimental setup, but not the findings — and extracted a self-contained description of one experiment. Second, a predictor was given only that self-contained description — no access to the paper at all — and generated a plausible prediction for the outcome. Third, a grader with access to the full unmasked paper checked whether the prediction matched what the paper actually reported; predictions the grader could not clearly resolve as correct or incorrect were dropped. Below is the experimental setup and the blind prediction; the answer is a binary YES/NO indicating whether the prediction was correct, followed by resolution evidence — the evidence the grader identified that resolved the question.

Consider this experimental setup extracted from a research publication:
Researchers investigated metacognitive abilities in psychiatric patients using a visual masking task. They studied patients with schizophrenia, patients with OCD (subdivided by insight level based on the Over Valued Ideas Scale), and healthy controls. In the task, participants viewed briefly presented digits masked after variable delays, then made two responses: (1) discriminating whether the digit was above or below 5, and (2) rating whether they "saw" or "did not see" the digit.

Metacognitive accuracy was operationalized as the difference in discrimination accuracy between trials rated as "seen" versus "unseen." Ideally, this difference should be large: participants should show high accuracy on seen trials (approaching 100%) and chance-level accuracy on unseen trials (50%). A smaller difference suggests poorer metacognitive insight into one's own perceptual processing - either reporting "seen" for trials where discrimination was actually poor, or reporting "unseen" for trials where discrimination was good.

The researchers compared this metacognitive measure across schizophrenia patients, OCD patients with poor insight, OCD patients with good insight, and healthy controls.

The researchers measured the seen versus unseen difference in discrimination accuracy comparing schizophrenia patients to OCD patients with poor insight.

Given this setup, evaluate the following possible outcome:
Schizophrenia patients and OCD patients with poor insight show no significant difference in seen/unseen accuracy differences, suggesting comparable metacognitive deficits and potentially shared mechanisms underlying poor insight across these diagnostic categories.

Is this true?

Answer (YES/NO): NO